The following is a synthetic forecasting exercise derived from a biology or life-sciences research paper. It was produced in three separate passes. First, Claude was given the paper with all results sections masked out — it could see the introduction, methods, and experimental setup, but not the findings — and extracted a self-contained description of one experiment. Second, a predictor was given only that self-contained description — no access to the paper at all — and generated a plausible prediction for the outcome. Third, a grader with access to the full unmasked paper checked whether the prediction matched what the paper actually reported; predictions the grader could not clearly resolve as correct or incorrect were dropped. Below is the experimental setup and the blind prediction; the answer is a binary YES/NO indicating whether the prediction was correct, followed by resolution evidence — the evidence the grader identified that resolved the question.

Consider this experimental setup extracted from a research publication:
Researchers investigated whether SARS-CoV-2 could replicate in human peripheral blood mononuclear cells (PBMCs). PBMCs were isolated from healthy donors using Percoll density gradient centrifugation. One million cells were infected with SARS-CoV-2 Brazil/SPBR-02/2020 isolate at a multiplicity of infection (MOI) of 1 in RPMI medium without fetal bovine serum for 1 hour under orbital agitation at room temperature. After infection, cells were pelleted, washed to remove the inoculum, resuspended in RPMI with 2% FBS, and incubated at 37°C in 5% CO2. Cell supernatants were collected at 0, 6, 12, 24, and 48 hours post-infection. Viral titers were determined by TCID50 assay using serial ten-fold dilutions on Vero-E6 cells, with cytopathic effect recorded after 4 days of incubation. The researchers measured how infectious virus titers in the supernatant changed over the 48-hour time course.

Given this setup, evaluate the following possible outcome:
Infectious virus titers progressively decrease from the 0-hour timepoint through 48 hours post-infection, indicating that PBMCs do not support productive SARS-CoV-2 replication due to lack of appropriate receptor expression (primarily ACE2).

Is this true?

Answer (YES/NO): NO